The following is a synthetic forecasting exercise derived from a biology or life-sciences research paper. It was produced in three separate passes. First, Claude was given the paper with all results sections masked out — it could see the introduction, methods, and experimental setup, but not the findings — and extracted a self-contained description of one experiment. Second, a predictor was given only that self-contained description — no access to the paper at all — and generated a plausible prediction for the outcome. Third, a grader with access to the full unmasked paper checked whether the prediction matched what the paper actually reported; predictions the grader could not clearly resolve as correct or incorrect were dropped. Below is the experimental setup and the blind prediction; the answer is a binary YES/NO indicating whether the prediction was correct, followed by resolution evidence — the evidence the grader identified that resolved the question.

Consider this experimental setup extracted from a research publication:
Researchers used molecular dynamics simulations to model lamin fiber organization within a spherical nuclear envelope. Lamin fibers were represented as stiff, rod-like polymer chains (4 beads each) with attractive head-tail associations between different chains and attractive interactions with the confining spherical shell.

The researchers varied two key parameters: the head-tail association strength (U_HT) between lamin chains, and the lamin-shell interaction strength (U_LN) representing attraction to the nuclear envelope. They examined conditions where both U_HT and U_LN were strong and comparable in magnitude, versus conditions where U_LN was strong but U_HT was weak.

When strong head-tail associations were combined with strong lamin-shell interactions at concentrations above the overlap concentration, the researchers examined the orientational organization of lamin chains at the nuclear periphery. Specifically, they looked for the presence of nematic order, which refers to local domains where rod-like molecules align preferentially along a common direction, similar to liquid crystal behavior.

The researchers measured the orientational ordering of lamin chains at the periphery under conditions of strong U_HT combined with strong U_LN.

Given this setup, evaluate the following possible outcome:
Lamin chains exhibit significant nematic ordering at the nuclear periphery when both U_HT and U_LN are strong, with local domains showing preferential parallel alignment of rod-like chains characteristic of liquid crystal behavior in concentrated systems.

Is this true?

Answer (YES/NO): NO